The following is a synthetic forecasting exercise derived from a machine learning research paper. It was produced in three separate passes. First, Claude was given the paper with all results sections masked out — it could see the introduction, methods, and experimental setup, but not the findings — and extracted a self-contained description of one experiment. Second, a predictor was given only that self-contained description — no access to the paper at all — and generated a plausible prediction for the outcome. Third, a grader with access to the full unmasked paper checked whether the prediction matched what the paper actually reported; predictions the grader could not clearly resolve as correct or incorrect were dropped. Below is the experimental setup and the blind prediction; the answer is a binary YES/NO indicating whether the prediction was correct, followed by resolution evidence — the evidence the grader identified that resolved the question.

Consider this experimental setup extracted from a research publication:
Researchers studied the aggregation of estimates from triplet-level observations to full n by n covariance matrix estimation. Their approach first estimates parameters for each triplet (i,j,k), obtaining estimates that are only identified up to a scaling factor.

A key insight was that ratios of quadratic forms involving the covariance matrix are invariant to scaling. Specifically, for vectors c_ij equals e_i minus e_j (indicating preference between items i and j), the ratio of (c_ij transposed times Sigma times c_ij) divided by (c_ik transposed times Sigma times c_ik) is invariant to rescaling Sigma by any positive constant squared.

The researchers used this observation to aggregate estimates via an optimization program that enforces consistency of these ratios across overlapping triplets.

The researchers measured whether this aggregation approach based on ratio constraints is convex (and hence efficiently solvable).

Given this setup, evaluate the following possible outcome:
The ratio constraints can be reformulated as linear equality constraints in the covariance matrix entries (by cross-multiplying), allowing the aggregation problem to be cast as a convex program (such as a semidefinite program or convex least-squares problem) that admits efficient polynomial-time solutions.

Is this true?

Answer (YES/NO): NO